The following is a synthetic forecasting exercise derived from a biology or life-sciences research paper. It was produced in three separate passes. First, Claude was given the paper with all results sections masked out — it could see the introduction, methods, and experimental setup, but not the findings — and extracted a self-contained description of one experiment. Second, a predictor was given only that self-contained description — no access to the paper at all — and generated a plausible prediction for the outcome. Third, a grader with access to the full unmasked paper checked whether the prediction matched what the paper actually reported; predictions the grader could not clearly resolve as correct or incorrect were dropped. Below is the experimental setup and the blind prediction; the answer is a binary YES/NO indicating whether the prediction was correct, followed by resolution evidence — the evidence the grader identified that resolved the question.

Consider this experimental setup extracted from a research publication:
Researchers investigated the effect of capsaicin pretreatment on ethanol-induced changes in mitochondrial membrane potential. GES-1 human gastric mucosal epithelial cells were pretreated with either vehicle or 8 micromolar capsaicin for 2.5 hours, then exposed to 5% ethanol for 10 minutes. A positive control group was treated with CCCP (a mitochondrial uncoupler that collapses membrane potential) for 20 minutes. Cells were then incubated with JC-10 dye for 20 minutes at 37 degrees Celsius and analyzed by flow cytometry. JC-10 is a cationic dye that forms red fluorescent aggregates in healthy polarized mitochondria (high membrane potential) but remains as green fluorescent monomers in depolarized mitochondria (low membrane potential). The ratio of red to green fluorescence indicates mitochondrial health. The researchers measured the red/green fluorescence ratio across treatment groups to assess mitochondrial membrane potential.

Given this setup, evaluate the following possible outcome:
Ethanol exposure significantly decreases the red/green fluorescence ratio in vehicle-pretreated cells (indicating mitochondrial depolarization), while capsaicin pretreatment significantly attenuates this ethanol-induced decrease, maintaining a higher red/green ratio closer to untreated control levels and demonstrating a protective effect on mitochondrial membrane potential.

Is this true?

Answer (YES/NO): YES